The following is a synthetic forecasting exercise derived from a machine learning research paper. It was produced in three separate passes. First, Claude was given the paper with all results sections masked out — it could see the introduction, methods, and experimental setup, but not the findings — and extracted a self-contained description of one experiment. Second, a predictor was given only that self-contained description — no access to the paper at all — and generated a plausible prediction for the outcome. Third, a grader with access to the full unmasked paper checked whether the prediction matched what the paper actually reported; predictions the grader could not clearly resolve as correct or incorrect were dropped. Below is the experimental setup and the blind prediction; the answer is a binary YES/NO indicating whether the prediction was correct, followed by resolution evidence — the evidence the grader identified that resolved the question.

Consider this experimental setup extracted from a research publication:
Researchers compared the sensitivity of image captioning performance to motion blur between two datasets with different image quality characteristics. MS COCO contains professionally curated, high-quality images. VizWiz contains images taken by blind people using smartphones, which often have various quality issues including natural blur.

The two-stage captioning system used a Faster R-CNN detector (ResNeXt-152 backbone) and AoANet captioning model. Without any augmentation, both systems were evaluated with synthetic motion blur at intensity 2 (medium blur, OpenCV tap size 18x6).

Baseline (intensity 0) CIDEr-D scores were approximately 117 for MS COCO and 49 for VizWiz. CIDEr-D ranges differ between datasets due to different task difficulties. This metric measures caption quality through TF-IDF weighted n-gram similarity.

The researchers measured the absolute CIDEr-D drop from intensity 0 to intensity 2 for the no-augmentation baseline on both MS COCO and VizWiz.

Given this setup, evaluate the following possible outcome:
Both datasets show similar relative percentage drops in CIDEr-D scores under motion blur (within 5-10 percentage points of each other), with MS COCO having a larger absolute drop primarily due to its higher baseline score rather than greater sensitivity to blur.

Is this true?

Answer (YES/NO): NO